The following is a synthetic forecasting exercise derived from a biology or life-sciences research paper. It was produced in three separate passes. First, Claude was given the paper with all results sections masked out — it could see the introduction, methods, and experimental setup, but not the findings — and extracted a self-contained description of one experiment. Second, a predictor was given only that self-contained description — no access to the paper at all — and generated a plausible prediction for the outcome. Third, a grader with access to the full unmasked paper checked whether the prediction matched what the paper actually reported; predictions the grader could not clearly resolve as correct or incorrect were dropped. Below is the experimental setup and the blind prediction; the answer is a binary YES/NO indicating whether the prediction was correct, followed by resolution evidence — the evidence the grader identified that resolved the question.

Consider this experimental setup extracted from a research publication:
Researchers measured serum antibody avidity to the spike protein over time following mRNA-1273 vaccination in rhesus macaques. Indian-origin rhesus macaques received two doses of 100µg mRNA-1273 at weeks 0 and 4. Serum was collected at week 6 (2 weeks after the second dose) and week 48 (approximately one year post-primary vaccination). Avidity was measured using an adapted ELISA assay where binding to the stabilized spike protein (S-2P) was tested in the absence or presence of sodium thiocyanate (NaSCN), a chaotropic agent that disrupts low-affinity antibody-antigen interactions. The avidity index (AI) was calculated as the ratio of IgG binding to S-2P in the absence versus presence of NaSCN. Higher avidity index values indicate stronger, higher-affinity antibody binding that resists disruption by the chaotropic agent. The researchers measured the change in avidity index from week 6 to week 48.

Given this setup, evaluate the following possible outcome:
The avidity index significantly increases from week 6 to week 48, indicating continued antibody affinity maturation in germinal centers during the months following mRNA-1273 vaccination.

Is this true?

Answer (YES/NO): NO